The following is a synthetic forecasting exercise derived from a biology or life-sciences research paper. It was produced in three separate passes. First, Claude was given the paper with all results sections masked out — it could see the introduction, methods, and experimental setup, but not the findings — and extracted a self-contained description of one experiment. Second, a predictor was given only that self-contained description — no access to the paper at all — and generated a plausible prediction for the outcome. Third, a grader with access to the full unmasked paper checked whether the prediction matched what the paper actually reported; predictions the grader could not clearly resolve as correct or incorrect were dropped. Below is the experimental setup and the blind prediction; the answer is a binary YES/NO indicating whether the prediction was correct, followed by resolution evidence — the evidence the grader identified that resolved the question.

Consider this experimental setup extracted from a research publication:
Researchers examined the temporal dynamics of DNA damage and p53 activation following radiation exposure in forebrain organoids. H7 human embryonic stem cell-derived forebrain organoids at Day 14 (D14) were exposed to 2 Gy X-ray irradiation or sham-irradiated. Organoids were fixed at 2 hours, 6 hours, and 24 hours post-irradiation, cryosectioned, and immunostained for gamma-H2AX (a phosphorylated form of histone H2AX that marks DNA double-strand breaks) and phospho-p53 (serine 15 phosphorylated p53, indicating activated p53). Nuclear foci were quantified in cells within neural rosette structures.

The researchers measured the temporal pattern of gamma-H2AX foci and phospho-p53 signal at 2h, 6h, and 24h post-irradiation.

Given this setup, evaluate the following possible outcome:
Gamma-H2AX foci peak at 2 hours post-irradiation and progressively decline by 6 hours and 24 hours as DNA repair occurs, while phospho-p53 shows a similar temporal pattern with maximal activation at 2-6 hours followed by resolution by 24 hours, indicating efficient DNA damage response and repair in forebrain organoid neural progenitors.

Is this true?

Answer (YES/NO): NO